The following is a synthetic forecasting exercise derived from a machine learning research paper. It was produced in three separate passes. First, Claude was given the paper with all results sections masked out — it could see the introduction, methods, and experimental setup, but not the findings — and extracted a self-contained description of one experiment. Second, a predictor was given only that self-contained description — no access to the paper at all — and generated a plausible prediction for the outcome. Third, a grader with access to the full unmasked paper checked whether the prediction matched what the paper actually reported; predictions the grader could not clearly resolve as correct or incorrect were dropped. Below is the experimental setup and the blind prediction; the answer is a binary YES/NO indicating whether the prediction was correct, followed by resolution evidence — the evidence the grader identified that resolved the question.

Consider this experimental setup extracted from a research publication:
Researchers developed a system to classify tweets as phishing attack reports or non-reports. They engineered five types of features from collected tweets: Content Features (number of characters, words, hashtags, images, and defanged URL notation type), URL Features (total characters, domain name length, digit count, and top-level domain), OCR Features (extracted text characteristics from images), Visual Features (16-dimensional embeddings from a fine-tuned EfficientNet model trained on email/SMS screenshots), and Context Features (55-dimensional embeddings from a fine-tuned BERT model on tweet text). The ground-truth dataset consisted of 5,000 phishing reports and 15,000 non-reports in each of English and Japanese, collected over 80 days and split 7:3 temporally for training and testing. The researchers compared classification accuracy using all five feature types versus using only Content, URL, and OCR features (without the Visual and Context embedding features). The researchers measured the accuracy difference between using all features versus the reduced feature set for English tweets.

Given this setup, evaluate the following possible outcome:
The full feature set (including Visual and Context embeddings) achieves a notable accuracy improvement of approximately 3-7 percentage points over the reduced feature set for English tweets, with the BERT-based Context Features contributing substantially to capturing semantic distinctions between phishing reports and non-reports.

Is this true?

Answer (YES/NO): NO